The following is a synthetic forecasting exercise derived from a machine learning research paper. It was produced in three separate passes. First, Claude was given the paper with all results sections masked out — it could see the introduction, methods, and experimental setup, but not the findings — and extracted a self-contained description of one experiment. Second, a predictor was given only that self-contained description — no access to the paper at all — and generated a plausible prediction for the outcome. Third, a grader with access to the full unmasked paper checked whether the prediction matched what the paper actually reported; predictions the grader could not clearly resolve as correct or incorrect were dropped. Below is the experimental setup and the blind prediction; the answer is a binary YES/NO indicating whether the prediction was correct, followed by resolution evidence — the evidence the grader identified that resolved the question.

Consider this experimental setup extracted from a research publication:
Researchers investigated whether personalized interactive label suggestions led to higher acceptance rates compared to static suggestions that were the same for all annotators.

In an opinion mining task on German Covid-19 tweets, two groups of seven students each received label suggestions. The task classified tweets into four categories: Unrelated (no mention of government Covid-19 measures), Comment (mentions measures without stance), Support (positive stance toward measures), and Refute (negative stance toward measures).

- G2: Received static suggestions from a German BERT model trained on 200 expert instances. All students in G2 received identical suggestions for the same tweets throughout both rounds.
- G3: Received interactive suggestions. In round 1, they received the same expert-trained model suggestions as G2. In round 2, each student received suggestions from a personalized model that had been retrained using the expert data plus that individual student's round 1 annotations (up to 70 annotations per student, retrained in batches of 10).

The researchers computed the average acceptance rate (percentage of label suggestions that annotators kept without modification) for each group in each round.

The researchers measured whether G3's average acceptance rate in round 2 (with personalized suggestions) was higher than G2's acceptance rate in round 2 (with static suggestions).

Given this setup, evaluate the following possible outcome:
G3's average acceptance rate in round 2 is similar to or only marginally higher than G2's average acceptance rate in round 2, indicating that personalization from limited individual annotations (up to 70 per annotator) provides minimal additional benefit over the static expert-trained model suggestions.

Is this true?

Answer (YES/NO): NO